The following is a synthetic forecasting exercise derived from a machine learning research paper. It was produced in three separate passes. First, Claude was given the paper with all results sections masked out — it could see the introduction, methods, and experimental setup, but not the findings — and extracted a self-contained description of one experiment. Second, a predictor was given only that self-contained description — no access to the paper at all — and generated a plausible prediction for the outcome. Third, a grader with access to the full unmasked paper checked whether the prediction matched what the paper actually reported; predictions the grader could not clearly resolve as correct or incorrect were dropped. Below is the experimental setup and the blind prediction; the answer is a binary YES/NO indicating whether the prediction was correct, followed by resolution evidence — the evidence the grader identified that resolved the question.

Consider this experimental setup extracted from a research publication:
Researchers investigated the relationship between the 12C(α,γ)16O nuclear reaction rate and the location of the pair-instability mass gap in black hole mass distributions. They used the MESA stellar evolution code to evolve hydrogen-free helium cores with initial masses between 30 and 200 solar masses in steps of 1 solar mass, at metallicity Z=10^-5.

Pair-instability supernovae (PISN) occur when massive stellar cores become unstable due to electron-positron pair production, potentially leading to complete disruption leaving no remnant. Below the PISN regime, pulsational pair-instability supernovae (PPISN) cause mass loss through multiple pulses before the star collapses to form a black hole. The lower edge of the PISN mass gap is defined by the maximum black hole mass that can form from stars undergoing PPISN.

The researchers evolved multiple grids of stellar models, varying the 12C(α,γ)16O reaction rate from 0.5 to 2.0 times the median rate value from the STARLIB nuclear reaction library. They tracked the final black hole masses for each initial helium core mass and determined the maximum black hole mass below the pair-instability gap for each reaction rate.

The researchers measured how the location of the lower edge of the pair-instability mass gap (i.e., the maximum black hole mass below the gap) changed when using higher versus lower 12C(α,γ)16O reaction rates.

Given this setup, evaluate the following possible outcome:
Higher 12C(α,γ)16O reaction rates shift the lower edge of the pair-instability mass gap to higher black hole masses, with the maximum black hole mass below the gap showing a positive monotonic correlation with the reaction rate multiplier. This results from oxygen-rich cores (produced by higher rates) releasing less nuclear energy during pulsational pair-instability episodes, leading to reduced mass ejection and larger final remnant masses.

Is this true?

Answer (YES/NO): NO